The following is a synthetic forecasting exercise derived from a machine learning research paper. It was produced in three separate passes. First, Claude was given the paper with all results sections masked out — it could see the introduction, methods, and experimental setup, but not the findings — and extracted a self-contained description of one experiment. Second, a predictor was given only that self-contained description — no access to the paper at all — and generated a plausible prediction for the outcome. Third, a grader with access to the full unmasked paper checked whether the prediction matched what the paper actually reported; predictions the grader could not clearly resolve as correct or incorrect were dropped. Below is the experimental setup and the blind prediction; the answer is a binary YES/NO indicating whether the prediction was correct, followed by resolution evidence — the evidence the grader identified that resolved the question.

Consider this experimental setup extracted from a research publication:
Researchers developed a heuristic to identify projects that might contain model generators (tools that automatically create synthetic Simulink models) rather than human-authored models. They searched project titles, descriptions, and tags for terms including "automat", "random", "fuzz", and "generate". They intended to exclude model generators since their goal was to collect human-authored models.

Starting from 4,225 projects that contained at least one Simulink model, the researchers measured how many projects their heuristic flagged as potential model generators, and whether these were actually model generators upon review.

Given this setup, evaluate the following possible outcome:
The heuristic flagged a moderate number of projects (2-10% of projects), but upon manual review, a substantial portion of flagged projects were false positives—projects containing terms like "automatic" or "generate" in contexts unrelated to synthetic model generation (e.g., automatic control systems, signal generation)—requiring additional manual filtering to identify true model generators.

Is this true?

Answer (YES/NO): NO